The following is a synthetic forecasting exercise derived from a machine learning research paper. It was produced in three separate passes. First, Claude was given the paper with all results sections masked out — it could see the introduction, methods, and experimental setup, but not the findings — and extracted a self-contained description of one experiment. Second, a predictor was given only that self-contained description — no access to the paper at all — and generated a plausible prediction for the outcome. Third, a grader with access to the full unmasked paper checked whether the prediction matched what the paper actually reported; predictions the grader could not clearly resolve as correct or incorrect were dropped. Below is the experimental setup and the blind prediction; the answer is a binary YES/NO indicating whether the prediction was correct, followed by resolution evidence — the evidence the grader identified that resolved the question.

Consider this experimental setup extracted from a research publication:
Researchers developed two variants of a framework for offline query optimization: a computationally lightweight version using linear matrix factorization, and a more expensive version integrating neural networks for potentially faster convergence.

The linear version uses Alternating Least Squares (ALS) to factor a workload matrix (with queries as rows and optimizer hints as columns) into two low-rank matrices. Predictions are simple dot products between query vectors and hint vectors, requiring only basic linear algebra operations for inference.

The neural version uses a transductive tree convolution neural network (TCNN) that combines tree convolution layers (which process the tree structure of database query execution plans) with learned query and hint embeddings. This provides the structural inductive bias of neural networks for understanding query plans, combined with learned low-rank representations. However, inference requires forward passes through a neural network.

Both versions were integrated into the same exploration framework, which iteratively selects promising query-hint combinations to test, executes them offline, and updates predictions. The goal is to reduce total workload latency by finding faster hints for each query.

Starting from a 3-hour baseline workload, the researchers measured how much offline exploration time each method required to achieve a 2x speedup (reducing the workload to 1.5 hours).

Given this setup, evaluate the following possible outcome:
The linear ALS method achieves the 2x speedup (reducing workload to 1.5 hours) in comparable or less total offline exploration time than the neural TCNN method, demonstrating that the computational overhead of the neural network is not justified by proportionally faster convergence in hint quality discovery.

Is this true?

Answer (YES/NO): NO